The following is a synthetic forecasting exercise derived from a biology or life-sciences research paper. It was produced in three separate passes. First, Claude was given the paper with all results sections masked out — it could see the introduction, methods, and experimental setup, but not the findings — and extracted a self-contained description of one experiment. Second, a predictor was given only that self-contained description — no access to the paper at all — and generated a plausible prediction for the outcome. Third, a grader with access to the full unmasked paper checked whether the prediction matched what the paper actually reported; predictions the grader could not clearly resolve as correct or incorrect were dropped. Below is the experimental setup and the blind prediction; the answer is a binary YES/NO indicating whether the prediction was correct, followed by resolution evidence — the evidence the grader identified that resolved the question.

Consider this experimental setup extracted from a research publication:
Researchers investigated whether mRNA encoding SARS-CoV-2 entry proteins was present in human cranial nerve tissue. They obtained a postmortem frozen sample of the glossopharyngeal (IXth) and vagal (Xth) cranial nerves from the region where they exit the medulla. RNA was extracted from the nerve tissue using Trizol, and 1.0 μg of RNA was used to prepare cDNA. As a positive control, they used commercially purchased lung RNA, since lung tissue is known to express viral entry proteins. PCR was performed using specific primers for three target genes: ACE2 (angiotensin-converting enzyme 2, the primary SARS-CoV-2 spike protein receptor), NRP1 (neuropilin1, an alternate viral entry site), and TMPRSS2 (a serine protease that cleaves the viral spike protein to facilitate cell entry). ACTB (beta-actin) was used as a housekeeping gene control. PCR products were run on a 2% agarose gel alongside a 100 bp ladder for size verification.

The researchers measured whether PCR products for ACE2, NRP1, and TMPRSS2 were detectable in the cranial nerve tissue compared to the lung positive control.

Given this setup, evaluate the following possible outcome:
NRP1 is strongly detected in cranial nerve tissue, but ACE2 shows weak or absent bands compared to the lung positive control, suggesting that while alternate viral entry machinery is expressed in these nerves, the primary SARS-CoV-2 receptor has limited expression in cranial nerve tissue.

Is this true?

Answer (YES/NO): NO